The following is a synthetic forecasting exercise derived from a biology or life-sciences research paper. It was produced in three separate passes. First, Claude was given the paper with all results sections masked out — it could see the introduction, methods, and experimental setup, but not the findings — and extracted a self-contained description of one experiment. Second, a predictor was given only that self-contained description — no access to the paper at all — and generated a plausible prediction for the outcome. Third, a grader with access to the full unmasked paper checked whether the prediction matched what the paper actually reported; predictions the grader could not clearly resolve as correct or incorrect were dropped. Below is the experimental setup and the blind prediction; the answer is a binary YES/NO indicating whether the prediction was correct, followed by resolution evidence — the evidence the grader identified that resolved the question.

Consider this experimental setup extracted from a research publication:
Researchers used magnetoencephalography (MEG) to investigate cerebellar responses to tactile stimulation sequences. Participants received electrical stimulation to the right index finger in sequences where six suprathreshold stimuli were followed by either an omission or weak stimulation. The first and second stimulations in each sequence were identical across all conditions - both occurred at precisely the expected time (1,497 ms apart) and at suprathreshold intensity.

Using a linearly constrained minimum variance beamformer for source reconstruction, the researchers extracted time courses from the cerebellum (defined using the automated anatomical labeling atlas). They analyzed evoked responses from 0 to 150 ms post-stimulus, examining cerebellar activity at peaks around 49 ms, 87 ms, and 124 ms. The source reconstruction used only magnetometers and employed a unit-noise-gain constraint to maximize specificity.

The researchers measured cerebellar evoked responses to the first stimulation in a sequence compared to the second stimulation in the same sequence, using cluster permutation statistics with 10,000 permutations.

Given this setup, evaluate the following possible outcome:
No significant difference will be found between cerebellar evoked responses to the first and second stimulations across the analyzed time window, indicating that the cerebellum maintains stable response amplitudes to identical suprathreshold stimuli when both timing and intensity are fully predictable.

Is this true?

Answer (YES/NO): NO